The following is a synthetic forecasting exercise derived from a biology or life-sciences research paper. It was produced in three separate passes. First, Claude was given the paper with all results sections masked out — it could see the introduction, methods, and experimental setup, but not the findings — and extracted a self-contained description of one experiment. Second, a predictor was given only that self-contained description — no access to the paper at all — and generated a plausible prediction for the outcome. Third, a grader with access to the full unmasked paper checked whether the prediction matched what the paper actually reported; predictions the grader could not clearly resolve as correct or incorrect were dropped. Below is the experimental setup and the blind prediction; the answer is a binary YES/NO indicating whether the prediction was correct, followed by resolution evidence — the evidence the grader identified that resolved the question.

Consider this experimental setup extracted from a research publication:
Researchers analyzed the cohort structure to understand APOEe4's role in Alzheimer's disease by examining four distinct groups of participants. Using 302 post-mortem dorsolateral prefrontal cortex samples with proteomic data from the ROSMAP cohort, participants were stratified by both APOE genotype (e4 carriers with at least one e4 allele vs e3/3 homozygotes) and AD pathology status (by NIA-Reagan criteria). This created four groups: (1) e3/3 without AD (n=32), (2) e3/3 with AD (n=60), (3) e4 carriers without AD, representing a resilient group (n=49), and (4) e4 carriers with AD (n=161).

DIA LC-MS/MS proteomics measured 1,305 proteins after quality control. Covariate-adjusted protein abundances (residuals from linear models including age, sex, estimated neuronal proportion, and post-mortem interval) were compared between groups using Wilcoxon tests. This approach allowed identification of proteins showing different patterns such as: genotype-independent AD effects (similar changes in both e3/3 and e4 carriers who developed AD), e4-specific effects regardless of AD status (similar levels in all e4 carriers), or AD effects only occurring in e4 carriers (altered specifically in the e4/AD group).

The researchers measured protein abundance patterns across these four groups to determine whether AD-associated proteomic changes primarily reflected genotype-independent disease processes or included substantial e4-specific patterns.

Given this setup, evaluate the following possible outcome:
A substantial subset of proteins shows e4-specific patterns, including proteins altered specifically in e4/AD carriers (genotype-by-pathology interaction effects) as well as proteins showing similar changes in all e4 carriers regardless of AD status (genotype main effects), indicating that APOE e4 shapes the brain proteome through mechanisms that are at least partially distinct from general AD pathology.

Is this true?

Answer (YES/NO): YES